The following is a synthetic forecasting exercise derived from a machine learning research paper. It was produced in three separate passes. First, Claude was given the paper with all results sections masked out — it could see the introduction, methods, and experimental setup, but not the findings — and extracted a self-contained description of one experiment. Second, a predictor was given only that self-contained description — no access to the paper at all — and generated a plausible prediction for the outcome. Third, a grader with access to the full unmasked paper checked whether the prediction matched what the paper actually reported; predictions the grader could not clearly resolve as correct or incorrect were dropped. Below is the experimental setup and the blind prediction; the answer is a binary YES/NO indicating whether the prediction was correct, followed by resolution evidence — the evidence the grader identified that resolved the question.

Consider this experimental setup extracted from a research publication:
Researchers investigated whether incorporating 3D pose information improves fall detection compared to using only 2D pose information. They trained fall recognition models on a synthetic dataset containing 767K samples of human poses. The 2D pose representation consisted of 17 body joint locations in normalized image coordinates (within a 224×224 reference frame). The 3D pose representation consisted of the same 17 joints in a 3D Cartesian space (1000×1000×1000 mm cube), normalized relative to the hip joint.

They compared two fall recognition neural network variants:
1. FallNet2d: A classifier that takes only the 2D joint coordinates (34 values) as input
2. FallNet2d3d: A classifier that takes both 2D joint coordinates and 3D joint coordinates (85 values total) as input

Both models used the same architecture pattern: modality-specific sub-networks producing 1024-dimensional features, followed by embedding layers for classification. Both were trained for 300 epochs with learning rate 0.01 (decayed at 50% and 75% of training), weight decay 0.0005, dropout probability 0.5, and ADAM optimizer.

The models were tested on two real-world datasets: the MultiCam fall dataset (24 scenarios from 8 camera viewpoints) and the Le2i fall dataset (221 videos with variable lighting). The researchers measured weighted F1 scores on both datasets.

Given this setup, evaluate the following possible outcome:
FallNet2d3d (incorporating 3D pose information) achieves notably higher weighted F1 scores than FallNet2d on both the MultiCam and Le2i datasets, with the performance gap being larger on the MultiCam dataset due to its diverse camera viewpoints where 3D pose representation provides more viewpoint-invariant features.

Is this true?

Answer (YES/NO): NO